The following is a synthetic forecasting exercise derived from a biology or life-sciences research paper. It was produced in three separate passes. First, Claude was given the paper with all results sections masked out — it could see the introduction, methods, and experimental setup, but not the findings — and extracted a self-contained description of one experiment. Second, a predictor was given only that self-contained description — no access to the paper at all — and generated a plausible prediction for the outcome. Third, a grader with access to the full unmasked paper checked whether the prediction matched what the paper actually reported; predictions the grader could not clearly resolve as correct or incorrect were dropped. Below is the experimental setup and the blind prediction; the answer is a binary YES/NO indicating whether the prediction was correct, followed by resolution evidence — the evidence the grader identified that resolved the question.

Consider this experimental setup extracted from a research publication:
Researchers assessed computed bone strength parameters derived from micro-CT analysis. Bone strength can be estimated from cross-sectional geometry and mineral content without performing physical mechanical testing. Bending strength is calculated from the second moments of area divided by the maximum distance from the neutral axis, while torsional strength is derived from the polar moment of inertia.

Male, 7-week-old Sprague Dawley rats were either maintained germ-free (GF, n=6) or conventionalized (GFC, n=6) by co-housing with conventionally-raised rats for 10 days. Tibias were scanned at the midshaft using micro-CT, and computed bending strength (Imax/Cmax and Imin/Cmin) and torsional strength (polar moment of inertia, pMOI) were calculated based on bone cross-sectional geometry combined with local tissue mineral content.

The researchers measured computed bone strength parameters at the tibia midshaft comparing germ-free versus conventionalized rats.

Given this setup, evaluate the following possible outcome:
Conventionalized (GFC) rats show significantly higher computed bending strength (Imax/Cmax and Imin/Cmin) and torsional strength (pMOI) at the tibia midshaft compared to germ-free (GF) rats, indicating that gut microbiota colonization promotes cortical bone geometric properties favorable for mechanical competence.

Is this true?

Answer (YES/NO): YES